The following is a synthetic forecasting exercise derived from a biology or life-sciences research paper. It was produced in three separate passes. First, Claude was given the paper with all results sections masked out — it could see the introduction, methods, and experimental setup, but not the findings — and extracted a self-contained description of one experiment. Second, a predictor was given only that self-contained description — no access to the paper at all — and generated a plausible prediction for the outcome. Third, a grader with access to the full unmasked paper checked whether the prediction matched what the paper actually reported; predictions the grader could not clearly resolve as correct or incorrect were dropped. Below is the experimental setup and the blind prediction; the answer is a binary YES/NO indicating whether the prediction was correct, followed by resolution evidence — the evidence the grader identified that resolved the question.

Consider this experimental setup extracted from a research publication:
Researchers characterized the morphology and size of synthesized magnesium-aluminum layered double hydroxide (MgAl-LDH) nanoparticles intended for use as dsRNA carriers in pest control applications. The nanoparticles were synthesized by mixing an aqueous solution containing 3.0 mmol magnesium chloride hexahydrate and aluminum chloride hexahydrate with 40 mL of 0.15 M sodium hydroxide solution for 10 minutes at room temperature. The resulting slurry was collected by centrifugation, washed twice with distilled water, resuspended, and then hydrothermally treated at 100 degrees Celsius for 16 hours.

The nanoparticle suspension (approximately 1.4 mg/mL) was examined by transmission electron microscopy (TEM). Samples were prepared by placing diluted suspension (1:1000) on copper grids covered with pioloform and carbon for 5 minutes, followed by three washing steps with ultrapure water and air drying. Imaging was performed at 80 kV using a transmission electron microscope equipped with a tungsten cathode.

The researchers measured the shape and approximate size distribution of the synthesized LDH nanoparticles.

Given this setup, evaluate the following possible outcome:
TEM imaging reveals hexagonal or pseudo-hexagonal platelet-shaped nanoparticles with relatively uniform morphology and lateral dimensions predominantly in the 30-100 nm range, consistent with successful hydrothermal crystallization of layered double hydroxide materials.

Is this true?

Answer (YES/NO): NO